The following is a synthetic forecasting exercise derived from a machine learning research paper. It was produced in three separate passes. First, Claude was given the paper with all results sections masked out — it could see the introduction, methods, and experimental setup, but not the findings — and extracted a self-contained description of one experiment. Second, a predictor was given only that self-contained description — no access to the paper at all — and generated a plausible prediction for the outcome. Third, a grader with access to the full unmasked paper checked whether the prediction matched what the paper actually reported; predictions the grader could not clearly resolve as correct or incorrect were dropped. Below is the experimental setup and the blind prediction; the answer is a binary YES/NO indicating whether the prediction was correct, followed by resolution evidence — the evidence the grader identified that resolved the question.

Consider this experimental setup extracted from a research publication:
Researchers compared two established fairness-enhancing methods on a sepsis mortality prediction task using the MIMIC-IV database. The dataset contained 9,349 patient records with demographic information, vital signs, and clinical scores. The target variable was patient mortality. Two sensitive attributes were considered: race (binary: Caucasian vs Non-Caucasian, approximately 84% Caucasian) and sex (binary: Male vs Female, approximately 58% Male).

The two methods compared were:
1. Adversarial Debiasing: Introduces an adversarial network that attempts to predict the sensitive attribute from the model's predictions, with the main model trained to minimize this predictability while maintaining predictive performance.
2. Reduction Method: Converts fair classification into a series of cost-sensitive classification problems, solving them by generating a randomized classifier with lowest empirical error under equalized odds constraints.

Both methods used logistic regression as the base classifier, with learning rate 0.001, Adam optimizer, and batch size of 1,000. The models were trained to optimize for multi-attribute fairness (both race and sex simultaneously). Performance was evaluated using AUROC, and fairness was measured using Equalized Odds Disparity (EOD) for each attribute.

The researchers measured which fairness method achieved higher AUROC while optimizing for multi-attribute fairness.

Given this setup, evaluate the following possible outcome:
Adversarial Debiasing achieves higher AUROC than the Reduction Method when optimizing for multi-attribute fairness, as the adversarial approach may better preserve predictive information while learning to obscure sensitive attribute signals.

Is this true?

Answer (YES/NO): YES